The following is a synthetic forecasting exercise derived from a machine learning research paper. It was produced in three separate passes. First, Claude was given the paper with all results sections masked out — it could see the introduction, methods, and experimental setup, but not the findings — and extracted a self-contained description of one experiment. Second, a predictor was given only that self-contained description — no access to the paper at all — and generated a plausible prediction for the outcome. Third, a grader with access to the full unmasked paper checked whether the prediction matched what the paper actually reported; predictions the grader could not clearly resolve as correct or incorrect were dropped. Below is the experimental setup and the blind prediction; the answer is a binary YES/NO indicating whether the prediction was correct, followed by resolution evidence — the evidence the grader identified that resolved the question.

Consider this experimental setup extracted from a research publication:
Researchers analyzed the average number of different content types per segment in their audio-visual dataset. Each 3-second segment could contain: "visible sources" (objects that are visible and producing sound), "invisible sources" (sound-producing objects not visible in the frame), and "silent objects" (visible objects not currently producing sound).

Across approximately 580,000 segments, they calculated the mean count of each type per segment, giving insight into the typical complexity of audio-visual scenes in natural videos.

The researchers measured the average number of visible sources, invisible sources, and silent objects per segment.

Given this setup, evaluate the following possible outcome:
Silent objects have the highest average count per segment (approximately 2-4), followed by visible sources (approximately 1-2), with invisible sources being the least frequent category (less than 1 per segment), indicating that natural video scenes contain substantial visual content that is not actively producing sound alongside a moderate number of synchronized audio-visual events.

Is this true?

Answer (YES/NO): NO